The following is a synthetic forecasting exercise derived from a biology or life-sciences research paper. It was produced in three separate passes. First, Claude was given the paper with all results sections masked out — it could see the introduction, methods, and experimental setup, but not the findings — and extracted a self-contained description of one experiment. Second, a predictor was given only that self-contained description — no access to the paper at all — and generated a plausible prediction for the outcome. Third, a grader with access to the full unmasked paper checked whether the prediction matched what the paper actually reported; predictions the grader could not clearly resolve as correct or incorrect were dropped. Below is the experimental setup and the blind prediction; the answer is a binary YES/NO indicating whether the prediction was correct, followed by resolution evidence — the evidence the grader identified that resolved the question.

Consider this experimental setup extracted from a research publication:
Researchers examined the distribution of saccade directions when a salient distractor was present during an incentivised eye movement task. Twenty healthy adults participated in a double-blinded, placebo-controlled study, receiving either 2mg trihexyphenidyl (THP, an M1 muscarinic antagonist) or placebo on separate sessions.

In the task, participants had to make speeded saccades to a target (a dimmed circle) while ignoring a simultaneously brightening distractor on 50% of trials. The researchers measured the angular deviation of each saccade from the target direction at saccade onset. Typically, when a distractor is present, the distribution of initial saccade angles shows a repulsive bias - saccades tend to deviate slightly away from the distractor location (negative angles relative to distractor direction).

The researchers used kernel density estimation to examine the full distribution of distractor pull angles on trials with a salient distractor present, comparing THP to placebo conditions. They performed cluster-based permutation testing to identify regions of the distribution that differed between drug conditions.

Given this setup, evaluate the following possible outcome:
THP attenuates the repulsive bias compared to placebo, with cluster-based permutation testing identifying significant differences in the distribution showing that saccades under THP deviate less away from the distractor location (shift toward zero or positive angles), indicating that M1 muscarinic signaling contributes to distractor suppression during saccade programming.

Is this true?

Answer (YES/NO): YES